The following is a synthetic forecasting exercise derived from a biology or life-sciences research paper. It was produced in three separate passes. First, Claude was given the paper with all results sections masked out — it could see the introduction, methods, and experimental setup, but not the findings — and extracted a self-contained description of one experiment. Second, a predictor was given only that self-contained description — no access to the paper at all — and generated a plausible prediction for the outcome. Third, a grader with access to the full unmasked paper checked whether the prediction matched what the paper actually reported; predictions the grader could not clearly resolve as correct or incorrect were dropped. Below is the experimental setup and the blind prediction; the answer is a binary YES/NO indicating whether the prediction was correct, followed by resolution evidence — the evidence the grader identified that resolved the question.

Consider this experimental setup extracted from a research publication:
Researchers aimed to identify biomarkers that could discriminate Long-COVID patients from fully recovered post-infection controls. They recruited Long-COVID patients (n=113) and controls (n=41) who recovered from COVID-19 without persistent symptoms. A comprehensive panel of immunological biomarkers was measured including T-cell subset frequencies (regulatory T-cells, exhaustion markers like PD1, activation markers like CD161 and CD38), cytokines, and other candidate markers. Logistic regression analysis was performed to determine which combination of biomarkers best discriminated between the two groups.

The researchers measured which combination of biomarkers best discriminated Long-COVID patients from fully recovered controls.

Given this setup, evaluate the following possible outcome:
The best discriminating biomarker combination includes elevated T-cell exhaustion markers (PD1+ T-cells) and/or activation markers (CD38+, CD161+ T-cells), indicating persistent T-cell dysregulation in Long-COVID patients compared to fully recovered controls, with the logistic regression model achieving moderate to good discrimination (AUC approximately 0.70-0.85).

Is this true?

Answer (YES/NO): NO